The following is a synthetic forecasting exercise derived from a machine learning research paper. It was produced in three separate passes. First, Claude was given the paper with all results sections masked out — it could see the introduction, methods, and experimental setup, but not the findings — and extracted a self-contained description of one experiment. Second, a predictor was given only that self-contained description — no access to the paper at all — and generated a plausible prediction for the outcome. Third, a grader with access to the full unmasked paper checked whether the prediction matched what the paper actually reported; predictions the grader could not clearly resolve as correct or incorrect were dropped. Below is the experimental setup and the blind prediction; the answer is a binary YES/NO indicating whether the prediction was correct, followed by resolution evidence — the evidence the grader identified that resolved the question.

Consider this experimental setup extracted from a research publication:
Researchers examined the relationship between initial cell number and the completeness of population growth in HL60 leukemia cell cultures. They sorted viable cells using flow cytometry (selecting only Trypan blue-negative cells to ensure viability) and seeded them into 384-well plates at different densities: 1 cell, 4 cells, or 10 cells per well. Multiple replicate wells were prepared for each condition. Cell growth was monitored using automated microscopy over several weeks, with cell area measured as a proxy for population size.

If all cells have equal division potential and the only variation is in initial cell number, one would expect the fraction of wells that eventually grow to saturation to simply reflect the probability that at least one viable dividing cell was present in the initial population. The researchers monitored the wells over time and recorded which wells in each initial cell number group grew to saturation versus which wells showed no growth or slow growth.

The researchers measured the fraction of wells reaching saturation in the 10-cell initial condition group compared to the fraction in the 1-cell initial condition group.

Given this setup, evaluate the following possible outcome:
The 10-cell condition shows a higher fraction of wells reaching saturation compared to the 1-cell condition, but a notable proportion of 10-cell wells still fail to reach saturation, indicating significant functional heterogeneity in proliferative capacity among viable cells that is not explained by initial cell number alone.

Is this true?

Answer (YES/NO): NO